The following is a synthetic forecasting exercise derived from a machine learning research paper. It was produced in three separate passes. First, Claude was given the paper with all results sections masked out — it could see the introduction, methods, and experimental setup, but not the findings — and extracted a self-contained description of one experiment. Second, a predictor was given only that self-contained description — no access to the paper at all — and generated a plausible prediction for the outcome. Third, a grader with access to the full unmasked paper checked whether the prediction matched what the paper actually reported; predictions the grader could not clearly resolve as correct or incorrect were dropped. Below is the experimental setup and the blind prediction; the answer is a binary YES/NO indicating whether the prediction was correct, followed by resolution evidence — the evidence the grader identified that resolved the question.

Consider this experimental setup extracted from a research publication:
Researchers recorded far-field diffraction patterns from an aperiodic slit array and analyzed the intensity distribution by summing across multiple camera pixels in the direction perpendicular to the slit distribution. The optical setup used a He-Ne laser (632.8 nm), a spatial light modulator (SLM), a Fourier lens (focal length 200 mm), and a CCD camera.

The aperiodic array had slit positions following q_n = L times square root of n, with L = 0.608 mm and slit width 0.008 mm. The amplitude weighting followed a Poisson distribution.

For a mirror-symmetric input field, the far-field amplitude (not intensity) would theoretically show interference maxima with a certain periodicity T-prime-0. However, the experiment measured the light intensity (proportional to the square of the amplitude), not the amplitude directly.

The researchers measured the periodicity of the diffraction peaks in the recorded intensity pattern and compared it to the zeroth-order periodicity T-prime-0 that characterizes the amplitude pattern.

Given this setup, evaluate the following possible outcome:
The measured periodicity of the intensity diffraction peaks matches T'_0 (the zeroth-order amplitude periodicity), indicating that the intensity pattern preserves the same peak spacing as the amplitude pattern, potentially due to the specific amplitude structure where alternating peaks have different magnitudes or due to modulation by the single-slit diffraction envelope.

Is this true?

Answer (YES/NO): NO